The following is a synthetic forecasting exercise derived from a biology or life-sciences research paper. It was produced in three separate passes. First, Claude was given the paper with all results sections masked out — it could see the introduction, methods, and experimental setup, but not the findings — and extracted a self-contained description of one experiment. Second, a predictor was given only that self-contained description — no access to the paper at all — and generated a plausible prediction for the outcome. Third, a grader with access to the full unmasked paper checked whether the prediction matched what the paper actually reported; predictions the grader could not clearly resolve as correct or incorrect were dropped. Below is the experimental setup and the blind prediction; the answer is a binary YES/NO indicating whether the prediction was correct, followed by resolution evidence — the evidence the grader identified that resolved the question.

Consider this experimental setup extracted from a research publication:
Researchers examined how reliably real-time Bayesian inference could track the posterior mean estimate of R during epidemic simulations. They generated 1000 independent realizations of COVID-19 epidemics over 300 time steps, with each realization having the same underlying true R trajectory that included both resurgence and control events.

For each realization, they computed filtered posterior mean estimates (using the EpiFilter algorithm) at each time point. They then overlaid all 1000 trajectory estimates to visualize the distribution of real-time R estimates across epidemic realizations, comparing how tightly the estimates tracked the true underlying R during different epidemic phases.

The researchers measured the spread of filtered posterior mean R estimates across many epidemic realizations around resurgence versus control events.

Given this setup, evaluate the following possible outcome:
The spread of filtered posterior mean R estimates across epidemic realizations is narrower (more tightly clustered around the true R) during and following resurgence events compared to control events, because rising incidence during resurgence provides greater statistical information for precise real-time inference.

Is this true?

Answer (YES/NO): NO